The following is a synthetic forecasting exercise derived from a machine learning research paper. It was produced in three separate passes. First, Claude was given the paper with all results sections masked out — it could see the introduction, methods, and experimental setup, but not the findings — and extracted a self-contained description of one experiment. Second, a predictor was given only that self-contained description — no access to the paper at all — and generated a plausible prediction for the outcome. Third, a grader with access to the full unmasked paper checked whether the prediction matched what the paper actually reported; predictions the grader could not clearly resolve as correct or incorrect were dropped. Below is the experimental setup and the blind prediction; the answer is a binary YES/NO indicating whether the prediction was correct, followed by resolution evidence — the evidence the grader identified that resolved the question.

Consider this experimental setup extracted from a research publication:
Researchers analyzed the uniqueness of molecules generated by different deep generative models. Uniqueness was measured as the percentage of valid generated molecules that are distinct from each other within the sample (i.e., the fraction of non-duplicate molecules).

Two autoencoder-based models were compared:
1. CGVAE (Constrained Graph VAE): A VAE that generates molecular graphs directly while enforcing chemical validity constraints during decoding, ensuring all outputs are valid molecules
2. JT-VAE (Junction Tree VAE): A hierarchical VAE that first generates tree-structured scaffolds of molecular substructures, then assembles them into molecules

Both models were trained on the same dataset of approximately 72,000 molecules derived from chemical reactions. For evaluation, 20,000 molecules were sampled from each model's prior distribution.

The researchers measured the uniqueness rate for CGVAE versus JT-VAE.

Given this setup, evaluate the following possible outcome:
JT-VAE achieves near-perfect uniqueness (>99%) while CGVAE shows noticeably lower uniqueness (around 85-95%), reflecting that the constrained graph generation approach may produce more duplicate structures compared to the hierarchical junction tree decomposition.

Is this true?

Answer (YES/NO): NO